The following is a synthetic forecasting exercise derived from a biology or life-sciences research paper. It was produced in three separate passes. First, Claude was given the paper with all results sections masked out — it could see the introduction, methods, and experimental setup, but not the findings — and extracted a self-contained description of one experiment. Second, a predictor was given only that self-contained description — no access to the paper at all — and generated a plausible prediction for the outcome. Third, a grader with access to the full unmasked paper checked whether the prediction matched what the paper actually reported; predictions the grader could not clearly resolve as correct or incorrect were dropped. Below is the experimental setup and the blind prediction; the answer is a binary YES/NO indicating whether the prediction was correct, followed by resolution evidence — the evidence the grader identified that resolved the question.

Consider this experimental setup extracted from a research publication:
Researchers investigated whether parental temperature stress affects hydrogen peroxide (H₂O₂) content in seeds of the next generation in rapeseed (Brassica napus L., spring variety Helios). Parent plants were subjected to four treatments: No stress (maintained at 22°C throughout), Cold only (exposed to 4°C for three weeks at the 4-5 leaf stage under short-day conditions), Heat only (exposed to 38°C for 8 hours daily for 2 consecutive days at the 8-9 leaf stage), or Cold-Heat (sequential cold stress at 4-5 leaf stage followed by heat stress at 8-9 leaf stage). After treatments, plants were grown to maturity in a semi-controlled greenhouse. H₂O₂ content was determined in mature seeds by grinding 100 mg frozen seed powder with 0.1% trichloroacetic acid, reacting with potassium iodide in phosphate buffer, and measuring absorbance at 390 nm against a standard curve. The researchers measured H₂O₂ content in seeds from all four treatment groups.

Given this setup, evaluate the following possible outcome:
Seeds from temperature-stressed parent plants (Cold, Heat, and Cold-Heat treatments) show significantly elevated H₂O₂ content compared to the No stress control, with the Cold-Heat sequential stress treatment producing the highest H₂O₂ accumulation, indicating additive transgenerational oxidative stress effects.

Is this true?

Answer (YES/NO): NO